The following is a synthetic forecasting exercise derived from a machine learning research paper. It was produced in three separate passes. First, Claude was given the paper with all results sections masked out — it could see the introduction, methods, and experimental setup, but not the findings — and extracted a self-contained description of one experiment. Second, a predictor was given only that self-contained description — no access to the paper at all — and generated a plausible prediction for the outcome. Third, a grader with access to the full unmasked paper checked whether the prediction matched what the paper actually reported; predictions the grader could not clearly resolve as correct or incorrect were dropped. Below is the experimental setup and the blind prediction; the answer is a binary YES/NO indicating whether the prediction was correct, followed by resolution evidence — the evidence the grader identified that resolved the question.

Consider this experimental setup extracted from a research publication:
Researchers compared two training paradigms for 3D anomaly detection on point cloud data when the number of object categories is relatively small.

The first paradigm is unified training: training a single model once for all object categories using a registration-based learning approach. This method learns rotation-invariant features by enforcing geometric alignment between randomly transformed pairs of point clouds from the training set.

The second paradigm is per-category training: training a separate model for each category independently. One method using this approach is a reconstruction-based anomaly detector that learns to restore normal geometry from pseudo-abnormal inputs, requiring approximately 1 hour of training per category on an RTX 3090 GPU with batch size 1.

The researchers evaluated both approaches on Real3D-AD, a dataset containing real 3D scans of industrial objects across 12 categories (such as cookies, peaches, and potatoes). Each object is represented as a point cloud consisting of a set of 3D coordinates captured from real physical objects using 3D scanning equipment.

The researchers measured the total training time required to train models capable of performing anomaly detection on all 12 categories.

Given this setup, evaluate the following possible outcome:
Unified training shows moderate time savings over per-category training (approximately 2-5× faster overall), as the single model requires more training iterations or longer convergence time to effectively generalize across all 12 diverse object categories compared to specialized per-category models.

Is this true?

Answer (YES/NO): NO